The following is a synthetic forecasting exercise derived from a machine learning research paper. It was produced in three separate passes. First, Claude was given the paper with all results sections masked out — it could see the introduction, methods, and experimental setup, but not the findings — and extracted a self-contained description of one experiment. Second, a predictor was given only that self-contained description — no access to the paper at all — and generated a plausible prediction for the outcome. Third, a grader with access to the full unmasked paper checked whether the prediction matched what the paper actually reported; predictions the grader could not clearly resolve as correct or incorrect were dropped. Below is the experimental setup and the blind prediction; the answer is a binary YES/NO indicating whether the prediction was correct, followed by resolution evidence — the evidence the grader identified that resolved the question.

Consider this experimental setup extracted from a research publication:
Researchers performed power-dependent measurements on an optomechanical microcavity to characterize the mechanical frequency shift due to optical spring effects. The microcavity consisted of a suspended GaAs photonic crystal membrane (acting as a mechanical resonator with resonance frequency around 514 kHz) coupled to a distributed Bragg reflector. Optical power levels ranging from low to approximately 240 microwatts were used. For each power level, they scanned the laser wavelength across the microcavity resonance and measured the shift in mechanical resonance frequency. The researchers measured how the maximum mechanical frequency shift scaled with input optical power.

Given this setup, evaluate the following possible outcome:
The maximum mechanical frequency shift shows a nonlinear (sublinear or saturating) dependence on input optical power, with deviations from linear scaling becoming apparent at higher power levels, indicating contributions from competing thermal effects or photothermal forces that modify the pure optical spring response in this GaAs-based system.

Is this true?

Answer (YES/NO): NO